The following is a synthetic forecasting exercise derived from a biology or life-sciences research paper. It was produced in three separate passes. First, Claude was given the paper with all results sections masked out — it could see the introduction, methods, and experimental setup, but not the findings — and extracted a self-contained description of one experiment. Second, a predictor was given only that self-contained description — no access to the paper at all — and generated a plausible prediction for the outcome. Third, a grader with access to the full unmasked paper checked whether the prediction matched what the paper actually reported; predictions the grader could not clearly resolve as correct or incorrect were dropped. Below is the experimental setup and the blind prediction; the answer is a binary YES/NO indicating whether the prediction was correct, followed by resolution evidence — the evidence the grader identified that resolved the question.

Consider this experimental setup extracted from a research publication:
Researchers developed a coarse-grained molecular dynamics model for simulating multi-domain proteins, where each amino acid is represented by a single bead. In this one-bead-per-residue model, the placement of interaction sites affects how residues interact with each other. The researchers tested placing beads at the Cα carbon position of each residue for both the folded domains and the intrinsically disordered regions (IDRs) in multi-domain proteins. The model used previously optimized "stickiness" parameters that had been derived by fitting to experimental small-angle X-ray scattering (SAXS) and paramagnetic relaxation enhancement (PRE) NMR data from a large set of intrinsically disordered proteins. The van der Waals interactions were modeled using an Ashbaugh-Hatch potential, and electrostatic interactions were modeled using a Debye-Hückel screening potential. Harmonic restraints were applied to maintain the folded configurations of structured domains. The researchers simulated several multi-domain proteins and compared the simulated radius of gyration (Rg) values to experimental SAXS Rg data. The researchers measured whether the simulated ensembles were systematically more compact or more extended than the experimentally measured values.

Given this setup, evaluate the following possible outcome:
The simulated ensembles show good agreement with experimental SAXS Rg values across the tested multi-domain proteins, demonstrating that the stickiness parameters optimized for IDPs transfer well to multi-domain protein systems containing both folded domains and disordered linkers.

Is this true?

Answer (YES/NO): NO